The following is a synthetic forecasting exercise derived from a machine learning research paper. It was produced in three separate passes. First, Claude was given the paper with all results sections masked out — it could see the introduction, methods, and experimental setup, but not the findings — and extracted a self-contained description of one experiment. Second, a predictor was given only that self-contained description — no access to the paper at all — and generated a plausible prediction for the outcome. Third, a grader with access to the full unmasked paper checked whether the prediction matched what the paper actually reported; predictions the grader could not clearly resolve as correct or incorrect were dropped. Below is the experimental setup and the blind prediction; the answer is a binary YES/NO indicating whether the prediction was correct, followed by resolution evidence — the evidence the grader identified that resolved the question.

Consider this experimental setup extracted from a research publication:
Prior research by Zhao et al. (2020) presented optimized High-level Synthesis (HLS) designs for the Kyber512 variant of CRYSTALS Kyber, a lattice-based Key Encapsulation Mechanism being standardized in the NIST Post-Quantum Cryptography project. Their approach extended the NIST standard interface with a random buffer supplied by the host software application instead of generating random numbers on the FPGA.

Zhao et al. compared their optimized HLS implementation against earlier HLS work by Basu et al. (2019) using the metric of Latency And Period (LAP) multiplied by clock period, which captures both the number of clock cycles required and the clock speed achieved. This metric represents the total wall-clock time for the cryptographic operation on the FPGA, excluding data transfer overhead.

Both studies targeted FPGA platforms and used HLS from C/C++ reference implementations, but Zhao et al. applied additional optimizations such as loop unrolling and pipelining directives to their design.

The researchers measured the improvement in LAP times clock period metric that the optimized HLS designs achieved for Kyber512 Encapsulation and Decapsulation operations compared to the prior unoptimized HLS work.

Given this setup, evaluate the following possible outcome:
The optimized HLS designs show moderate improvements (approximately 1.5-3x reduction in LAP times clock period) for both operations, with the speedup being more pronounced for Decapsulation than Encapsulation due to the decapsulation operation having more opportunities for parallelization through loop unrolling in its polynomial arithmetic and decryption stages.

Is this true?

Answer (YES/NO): NO